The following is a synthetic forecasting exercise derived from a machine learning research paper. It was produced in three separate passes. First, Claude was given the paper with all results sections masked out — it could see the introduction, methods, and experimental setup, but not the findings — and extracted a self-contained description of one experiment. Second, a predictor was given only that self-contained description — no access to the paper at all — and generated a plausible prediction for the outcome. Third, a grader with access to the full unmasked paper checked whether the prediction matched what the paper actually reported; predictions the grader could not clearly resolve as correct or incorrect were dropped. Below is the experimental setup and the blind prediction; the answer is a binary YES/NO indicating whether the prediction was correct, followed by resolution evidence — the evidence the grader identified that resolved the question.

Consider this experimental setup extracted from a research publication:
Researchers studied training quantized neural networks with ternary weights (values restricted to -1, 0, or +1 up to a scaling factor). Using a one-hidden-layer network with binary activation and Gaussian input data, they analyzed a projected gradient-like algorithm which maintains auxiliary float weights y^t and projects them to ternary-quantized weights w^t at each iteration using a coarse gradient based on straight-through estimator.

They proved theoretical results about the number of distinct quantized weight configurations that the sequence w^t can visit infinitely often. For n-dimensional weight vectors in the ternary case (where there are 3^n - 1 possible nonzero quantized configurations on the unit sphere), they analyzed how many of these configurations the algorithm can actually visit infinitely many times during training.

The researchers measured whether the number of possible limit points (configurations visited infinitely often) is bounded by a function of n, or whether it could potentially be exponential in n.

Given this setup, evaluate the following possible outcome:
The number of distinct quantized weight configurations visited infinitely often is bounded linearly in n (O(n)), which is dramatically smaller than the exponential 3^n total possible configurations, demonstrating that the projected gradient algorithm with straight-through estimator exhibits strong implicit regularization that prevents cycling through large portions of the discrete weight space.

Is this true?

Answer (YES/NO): YES